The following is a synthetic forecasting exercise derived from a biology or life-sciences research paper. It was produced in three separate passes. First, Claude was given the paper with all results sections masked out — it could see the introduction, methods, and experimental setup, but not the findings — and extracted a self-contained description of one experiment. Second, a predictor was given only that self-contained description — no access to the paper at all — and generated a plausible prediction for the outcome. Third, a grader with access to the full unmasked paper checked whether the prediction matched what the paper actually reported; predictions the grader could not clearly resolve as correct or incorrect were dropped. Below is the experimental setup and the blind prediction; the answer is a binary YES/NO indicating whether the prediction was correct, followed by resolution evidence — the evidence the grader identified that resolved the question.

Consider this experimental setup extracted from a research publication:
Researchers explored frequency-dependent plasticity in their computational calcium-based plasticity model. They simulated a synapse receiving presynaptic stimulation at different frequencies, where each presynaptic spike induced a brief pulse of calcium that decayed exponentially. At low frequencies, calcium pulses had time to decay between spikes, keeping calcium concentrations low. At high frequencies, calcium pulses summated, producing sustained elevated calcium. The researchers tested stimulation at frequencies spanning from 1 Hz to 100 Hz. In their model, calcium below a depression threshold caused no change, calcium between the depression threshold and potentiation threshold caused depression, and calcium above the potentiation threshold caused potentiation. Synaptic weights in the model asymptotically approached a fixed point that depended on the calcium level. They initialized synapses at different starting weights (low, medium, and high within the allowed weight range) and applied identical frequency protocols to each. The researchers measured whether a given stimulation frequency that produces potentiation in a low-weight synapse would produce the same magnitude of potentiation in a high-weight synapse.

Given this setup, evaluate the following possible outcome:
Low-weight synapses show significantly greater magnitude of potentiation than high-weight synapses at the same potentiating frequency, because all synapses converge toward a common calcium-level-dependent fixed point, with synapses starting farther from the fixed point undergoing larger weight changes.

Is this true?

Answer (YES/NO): YES